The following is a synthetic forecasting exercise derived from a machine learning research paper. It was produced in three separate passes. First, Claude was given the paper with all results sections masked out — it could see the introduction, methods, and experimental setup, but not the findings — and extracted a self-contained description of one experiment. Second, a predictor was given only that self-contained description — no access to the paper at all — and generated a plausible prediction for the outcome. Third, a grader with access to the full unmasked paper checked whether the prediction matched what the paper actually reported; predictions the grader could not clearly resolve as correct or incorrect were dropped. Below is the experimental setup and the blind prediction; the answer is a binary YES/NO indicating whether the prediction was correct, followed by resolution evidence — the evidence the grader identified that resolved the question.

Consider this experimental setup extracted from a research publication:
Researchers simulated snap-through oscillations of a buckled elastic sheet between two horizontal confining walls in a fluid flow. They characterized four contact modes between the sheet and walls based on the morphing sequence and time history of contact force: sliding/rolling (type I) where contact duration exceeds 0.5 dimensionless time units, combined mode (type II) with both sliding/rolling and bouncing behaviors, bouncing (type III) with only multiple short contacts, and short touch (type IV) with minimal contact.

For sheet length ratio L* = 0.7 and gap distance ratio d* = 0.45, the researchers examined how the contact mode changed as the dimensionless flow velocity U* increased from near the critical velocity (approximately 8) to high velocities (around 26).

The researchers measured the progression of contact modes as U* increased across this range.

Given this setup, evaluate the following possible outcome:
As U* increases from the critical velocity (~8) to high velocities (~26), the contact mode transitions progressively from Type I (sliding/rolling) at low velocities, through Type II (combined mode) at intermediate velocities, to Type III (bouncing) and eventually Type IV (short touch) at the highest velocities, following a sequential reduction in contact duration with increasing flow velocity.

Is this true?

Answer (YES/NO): NO